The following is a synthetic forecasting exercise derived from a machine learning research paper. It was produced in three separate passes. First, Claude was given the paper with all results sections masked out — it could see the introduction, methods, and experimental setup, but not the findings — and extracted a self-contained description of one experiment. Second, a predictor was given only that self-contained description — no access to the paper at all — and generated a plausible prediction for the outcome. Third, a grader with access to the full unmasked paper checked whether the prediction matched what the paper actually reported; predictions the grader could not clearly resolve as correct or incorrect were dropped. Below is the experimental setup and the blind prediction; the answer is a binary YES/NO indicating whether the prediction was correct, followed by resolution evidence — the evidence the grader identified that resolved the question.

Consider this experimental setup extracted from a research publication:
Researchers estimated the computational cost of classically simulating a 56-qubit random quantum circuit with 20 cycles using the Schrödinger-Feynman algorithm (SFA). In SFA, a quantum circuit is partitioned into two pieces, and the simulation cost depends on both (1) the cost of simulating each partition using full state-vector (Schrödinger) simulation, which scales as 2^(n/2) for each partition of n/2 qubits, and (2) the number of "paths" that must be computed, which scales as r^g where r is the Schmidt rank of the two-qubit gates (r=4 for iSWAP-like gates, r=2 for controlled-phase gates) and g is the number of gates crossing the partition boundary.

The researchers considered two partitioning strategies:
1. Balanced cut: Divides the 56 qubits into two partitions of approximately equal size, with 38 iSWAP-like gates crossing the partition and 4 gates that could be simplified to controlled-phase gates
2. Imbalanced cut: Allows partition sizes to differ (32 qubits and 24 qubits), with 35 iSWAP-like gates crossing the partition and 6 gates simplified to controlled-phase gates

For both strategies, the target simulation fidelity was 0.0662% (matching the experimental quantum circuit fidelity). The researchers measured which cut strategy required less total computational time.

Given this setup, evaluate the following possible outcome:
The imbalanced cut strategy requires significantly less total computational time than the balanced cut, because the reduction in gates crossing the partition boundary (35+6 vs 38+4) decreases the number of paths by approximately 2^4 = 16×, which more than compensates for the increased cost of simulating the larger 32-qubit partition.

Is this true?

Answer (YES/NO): YES